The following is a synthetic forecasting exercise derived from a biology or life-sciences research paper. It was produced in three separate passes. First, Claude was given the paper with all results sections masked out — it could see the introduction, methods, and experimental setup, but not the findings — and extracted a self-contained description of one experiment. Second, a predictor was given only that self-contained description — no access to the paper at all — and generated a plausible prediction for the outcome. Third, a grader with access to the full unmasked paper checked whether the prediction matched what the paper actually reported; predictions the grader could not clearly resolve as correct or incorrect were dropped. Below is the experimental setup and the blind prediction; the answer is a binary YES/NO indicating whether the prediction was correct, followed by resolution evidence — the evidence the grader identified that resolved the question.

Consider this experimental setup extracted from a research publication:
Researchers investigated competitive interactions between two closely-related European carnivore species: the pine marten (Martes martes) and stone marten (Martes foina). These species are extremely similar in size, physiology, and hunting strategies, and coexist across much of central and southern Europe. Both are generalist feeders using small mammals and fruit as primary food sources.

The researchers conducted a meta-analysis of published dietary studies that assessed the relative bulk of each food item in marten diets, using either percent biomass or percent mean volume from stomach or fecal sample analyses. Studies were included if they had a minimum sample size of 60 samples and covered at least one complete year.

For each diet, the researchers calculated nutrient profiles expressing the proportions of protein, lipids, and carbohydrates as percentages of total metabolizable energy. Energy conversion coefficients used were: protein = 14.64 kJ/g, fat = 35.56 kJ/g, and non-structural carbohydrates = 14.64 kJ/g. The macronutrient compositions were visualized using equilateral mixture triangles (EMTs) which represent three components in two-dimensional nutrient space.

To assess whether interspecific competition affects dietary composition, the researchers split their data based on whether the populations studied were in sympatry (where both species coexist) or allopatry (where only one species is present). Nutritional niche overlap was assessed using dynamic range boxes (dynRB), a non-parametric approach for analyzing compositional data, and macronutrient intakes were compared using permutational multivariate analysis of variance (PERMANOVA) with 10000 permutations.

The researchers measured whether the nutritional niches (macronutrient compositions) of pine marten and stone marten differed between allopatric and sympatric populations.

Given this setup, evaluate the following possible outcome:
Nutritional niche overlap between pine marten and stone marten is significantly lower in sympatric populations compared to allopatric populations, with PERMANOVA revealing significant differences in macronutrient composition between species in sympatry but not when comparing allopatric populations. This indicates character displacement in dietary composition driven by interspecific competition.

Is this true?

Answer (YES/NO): YES